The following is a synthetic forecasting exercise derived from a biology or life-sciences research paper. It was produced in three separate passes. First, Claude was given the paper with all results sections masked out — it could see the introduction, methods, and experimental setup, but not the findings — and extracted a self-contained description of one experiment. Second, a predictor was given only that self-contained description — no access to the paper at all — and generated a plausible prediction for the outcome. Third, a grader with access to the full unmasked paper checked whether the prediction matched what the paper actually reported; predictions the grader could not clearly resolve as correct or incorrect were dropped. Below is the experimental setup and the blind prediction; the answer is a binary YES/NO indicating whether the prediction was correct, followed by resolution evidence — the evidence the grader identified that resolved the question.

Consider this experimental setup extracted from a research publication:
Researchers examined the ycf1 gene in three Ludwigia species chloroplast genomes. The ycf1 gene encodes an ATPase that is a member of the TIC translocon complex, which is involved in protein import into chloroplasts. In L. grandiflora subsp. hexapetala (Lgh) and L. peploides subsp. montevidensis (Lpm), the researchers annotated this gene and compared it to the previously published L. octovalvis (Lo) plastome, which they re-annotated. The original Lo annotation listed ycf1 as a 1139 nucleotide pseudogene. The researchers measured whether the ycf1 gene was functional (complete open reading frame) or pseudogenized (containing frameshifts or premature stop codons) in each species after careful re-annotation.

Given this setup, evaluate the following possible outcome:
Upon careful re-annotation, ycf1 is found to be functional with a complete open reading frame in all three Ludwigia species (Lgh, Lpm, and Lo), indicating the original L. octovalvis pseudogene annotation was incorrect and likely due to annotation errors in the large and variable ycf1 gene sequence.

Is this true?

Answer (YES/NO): NO